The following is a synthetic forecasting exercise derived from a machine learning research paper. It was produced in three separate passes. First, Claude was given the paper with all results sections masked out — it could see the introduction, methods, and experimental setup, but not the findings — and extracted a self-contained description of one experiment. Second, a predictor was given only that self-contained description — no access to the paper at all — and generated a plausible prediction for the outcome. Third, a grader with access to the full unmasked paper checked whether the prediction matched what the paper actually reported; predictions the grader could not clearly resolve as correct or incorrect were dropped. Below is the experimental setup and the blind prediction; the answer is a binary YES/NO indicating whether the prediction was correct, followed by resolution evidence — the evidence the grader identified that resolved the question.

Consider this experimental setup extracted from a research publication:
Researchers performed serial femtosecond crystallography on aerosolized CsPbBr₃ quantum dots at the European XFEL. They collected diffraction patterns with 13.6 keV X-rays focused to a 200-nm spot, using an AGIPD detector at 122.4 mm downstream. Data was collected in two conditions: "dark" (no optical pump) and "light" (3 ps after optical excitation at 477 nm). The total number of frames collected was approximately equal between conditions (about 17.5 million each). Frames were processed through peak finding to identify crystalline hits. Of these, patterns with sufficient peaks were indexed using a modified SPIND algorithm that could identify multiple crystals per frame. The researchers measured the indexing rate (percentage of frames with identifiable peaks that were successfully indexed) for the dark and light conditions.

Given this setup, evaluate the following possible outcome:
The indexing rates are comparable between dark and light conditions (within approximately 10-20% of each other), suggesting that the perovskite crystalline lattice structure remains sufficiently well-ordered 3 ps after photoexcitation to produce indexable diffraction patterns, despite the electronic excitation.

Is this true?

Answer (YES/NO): YES